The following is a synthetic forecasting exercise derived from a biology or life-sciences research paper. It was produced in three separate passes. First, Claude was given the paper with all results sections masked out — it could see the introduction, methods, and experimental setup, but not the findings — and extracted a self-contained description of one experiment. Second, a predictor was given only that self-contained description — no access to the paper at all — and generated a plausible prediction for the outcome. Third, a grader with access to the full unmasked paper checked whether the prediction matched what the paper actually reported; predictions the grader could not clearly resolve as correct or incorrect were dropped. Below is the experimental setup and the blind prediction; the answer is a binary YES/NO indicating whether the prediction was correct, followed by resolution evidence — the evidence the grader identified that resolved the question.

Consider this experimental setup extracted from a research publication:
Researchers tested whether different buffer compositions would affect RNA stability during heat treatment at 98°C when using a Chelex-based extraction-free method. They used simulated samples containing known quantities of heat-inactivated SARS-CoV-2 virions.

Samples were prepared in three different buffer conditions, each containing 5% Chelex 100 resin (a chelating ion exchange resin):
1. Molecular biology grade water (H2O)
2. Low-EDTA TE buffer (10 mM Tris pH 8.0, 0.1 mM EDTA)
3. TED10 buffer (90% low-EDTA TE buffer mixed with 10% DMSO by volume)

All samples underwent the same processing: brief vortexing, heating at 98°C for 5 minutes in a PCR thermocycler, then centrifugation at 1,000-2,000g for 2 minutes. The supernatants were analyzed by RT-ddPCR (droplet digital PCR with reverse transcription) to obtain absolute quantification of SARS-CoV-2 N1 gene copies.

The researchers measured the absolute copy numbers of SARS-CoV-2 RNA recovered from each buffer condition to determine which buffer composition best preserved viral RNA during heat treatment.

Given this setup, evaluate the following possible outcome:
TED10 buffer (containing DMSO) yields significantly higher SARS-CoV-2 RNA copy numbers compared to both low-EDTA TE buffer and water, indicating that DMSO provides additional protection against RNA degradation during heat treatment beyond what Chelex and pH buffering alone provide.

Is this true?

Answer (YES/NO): NO